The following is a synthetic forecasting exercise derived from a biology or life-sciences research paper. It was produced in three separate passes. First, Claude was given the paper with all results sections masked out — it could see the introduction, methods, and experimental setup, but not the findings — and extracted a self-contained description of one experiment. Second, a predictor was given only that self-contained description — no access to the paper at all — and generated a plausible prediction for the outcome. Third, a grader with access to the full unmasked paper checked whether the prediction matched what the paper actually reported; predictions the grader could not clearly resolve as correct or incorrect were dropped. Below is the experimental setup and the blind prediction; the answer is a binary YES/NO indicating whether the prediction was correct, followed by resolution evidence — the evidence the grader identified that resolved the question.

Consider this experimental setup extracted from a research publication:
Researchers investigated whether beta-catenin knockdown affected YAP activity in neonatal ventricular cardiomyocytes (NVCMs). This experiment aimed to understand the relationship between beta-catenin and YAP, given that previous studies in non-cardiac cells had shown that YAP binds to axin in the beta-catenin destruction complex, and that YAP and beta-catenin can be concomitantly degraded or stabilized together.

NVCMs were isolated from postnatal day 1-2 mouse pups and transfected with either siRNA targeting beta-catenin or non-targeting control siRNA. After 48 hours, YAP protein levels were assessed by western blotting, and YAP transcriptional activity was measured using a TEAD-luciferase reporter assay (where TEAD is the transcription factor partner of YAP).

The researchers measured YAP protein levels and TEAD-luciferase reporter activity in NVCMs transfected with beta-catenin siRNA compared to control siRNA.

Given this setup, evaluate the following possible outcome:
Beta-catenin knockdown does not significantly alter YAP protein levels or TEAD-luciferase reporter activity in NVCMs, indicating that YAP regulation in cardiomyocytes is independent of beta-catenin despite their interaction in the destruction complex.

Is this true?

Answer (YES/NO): NO